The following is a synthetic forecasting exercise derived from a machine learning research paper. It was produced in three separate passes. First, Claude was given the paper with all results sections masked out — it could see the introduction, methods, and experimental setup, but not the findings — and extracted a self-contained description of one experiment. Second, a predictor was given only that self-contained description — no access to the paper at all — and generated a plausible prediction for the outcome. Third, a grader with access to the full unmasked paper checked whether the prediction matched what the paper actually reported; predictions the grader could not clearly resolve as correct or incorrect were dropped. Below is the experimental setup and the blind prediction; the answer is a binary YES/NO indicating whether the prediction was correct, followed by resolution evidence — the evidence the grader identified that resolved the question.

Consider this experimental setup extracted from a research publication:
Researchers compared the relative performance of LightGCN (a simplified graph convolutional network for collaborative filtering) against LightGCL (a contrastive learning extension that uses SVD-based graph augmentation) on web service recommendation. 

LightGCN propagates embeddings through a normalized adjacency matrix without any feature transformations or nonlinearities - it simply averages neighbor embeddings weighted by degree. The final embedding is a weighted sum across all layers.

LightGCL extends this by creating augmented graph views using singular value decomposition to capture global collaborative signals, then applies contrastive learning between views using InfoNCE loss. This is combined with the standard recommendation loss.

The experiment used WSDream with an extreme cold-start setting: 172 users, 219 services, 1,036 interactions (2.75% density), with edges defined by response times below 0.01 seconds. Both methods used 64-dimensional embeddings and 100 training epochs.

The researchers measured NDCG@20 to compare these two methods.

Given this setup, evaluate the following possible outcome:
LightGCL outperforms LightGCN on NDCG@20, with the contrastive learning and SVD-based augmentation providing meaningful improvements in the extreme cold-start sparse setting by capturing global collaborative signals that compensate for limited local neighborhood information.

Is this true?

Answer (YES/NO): NO